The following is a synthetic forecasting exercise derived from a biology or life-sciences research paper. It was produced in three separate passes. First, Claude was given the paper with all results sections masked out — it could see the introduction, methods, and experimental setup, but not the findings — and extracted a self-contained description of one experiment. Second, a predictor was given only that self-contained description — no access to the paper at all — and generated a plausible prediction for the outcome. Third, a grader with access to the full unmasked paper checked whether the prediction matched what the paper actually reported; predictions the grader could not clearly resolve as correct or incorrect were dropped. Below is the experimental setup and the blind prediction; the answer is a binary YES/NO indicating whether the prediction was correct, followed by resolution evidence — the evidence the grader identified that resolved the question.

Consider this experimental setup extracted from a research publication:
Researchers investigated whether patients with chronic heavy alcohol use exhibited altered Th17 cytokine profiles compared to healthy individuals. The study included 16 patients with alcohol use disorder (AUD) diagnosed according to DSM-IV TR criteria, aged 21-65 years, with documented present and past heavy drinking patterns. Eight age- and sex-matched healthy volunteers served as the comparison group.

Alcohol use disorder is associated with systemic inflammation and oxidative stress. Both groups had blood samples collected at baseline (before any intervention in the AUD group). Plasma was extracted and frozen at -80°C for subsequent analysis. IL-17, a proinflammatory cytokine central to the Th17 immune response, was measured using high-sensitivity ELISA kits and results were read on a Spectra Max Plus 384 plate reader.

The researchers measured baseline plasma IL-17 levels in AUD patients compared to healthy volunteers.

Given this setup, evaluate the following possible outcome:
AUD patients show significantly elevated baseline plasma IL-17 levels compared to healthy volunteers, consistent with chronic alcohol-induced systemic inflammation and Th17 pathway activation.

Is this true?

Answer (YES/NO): YES